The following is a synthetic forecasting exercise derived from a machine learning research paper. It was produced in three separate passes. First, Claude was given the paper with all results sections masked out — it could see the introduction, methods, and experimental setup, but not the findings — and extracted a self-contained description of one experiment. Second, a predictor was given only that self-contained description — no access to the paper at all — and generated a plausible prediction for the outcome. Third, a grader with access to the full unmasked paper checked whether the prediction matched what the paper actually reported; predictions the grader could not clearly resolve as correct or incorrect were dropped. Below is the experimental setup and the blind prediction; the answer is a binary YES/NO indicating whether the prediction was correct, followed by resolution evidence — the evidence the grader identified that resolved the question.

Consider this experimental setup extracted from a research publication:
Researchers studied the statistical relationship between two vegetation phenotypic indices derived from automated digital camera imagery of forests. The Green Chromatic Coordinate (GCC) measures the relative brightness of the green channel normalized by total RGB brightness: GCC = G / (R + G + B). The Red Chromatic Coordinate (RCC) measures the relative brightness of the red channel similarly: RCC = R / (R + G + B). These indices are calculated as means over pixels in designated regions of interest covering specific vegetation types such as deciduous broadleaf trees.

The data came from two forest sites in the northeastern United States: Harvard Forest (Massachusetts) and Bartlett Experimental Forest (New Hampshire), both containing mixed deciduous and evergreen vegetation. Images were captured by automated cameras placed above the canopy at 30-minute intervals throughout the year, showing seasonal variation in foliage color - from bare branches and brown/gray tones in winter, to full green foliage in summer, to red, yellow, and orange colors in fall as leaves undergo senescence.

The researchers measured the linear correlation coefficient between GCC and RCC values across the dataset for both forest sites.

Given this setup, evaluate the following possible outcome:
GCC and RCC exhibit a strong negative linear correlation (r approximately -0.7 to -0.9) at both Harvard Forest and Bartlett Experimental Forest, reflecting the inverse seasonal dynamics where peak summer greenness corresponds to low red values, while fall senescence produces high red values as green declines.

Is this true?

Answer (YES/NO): NO